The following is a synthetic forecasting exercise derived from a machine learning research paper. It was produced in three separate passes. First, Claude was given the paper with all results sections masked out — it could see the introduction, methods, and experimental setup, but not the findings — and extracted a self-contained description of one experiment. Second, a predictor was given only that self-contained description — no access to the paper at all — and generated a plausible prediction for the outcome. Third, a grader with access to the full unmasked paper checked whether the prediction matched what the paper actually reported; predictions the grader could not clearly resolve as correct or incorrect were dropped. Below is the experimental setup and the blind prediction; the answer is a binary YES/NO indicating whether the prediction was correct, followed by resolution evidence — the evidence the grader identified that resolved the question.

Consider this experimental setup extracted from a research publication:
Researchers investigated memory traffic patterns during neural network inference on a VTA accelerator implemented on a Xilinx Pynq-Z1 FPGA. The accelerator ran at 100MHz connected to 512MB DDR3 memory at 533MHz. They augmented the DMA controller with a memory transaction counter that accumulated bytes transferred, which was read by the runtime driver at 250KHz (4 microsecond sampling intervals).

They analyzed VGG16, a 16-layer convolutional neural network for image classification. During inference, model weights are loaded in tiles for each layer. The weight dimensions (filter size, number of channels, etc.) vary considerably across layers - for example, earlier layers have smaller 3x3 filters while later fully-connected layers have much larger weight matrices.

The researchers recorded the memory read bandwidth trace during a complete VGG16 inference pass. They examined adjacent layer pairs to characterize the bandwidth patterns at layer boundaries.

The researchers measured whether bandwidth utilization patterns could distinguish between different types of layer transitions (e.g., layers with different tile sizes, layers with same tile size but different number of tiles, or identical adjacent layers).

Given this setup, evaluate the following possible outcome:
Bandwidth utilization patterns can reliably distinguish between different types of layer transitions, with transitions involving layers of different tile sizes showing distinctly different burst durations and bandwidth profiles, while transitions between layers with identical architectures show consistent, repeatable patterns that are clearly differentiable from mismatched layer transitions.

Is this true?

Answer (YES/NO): NO